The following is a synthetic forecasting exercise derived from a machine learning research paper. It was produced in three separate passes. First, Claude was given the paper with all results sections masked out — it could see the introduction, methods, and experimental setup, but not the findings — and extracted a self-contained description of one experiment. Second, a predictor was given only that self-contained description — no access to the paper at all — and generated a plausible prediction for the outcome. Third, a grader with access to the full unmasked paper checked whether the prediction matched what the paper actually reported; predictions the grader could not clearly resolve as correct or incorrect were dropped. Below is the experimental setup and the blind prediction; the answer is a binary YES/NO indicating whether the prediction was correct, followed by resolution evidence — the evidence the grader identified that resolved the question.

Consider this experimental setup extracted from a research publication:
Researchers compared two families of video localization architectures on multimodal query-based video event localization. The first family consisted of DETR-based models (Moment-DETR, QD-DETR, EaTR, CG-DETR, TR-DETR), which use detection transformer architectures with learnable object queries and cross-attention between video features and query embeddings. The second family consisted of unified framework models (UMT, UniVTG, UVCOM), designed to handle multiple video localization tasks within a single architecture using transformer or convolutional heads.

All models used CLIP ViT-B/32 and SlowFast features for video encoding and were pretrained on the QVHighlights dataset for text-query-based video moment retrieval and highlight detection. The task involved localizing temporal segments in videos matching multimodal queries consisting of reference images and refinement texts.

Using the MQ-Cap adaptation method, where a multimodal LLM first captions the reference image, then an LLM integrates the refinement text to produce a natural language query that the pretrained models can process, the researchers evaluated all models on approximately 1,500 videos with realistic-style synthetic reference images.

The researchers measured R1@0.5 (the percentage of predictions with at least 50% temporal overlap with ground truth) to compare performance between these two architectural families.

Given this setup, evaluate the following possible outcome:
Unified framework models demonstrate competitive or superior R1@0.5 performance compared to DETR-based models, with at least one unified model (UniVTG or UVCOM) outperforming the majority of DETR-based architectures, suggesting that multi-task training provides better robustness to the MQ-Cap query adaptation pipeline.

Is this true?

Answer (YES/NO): NO